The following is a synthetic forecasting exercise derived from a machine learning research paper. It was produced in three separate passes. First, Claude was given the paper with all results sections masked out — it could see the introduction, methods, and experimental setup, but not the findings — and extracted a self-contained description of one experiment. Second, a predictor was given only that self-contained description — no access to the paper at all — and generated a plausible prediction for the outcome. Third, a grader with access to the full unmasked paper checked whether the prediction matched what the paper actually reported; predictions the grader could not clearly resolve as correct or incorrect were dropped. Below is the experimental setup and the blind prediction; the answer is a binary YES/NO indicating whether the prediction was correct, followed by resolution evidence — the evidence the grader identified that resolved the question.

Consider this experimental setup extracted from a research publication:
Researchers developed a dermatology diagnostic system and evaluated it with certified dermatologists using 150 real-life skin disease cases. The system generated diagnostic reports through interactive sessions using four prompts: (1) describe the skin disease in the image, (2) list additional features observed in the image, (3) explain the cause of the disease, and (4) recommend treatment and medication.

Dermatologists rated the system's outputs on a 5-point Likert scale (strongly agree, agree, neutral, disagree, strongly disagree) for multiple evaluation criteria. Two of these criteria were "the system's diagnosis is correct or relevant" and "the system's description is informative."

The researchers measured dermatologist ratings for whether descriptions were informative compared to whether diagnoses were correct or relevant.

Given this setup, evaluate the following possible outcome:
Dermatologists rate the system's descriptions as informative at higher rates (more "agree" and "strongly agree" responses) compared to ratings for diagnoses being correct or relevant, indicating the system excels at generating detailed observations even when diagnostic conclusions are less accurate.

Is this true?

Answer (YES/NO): NO